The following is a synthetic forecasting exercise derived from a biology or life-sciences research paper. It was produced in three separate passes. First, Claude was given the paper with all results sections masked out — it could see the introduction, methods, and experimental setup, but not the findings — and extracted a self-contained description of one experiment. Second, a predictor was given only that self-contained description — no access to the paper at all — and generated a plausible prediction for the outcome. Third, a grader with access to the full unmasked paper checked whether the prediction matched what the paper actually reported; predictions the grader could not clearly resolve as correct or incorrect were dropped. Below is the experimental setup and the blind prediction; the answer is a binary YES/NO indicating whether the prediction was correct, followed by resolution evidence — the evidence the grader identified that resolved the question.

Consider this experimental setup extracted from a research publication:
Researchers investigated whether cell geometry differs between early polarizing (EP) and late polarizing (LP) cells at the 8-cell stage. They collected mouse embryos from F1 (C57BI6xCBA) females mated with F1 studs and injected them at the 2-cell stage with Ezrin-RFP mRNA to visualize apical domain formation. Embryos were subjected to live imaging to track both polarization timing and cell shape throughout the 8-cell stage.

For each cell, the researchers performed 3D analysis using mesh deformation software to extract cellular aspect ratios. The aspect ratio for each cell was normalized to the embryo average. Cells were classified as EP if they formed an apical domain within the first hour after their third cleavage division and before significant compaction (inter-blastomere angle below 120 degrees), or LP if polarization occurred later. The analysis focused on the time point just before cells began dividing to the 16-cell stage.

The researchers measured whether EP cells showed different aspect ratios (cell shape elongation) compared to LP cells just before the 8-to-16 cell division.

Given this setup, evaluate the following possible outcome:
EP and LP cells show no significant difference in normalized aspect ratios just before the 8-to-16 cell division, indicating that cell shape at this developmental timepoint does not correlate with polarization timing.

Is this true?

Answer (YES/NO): NO